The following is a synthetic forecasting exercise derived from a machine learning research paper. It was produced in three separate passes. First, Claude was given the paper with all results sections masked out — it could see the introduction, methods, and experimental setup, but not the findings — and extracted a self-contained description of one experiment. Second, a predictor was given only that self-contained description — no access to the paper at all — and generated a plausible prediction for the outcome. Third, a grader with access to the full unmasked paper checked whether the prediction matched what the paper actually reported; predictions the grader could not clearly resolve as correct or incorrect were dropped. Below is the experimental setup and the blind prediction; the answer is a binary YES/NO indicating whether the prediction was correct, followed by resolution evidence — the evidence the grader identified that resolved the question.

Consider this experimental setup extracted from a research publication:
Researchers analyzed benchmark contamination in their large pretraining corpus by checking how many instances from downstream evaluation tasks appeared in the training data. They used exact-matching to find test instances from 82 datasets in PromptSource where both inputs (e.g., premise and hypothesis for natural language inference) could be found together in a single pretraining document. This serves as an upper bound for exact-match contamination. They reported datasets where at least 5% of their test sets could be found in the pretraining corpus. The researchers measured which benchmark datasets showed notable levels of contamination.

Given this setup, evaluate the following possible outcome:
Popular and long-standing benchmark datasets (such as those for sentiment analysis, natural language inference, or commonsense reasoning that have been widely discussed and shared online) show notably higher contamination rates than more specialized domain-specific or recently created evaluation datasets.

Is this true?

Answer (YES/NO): NO